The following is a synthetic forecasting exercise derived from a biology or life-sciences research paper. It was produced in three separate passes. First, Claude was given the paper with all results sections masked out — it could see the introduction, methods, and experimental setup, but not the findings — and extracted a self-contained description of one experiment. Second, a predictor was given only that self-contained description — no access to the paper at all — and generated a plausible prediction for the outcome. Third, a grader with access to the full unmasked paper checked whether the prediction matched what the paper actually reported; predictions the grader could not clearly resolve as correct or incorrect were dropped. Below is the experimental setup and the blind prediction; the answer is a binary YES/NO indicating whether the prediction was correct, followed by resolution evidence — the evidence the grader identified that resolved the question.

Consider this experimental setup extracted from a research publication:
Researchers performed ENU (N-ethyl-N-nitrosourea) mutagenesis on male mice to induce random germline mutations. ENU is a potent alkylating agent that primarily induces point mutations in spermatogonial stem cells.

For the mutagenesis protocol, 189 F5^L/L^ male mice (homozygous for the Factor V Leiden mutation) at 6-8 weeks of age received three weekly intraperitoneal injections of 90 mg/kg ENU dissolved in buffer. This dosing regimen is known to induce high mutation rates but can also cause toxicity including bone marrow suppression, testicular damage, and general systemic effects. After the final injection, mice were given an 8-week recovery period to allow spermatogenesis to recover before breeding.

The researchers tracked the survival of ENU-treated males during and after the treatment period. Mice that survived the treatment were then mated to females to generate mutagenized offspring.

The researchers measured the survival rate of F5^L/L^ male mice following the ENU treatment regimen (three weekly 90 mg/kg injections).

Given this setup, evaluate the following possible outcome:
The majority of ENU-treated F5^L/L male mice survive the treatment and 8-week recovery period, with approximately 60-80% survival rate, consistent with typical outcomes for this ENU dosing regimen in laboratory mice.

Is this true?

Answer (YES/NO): NO